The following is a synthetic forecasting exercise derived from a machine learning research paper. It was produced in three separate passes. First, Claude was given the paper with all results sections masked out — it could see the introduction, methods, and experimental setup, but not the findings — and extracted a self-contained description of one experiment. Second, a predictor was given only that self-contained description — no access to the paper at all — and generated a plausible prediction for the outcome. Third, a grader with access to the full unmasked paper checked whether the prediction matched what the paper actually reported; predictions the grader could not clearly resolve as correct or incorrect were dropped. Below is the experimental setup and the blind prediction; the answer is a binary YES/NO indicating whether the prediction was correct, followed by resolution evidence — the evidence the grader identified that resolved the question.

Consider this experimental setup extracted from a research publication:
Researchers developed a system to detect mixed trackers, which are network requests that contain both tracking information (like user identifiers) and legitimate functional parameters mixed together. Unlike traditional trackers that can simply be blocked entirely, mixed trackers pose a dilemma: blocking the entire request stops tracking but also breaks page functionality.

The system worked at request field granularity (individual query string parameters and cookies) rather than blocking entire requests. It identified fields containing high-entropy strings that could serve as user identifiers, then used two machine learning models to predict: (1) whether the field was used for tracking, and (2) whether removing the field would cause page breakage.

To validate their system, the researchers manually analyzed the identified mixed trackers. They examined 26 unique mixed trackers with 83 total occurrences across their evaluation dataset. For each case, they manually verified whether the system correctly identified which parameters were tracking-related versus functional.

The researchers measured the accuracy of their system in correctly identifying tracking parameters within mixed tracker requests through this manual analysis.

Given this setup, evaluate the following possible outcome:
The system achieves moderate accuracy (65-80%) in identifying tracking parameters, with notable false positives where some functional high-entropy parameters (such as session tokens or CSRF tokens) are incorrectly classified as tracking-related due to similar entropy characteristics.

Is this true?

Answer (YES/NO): YES